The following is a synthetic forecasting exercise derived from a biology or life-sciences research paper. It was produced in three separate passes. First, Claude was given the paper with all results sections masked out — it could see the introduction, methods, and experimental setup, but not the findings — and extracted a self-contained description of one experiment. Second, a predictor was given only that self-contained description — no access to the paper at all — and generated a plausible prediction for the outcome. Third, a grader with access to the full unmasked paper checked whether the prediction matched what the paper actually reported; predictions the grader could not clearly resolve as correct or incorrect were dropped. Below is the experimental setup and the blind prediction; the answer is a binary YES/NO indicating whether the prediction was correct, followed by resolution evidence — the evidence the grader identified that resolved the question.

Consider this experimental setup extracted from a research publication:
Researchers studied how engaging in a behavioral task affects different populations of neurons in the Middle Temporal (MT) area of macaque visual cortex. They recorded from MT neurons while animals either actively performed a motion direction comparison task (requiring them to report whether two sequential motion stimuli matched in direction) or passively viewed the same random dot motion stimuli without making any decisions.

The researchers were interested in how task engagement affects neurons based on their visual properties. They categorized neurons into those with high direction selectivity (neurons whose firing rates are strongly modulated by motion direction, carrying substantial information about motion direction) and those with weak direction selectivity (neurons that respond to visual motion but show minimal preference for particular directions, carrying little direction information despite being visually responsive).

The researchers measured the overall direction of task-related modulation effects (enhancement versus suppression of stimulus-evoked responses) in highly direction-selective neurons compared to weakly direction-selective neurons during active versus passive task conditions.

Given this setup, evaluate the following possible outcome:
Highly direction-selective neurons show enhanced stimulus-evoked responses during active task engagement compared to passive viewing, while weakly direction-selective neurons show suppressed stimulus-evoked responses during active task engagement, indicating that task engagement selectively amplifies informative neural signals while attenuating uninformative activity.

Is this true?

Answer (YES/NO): NO